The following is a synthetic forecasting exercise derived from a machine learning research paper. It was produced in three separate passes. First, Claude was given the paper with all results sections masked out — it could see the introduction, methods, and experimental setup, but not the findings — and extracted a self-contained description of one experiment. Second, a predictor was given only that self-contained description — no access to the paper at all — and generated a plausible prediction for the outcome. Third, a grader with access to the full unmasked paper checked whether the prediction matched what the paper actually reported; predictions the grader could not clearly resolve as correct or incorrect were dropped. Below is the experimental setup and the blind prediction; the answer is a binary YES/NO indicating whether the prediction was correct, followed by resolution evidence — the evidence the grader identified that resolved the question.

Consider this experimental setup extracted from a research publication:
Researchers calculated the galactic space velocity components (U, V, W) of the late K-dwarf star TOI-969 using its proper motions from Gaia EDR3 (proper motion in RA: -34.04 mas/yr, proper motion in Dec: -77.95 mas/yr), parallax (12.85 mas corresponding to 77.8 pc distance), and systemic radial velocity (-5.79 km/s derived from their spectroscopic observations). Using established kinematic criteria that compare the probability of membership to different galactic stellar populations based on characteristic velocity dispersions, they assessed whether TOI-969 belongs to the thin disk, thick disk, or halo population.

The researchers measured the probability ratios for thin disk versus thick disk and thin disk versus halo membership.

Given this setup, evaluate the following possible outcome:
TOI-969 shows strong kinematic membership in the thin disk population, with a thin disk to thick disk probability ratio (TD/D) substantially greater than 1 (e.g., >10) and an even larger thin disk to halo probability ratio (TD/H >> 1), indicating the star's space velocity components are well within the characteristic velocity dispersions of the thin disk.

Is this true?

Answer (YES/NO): YES